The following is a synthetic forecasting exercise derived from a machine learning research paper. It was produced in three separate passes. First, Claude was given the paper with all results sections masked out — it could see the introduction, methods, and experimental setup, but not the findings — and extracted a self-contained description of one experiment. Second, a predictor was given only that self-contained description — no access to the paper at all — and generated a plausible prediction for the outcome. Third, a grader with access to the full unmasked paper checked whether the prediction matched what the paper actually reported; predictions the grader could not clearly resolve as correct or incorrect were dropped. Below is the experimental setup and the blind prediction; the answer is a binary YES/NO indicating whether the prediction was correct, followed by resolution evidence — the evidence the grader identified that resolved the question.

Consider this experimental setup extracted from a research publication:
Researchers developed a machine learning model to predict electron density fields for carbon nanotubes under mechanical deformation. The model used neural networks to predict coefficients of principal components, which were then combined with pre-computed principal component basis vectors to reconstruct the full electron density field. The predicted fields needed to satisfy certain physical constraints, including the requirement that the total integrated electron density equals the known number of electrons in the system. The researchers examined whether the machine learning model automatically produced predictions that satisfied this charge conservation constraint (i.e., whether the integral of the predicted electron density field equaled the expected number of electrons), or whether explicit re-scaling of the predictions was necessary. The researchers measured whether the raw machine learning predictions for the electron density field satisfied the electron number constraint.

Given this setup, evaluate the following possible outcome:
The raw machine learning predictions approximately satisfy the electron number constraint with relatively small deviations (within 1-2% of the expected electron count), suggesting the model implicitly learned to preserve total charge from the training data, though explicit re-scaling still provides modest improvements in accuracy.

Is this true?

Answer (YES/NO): NO